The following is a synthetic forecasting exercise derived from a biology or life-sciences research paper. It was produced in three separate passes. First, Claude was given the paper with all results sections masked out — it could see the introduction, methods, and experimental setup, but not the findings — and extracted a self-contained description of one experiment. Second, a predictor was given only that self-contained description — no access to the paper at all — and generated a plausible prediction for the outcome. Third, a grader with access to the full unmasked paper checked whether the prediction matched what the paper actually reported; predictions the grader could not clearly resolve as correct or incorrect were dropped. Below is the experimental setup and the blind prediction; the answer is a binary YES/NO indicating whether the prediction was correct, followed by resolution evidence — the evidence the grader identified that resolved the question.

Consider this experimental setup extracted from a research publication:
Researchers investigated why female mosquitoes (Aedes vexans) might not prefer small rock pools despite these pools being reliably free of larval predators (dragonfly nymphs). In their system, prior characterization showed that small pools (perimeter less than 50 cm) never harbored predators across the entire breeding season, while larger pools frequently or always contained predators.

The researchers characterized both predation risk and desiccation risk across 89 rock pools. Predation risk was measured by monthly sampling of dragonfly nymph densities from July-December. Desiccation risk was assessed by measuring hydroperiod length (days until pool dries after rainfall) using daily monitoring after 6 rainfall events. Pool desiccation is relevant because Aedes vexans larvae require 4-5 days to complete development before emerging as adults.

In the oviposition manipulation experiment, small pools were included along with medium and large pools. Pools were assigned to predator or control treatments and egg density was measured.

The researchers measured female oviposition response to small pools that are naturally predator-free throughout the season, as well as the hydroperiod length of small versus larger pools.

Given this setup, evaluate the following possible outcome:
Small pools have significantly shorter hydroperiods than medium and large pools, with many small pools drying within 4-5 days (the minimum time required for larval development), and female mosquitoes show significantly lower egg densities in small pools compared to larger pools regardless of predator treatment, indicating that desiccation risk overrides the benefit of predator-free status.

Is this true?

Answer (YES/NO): NO